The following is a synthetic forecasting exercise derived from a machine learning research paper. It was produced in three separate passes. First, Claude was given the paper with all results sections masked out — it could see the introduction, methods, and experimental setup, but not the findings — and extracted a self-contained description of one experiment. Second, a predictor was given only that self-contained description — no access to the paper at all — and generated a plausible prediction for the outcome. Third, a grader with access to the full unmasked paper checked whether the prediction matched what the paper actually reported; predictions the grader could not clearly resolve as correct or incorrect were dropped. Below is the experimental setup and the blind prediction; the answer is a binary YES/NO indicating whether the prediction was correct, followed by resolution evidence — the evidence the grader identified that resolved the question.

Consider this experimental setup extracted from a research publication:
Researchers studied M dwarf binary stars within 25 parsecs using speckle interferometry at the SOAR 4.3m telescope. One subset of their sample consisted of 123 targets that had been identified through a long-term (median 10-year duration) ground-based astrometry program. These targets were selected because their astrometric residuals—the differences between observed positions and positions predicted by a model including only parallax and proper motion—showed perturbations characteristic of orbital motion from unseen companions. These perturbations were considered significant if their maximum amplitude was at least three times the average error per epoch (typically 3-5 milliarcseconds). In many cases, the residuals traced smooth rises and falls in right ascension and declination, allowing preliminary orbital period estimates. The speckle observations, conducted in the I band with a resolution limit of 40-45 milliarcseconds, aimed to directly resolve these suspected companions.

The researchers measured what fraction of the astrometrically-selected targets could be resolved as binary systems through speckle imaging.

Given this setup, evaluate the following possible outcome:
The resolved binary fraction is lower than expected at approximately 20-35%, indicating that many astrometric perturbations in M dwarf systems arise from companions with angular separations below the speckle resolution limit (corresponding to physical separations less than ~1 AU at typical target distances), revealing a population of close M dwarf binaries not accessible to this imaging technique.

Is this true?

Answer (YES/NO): NO